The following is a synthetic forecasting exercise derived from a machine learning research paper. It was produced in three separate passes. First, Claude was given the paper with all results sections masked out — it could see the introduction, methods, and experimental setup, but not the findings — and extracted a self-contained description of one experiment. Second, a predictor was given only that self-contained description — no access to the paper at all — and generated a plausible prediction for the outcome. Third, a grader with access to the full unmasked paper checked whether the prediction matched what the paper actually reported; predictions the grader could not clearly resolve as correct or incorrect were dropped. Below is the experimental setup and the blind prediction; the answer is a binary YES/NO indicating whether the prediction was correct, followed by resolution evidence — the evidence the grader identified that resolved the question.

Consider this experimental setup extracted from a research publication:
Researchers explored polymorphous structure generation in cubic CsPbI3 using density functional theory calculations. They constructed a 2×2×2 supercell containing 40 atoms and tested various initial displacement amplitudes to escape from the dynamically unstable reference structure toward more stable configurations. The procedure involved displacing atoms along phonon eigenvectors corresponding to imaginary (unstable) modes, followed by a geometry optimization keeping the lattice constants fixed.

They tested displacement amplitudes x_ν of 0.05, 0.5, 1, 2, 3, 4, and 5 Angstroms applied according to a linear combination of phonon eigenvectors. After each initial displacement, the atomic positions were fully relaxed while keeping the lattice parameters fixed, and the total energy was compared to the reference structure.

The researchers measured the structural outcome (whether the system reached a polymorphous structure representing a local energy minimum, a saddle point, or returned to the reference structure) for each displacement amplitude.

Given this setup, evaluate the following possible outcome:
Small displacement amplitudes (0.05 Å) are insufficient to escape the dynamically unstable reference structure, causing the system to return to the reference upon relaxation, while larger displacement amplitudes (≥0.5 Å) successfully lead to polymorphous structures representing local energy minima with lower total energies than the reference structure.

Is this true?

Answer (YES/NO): NO